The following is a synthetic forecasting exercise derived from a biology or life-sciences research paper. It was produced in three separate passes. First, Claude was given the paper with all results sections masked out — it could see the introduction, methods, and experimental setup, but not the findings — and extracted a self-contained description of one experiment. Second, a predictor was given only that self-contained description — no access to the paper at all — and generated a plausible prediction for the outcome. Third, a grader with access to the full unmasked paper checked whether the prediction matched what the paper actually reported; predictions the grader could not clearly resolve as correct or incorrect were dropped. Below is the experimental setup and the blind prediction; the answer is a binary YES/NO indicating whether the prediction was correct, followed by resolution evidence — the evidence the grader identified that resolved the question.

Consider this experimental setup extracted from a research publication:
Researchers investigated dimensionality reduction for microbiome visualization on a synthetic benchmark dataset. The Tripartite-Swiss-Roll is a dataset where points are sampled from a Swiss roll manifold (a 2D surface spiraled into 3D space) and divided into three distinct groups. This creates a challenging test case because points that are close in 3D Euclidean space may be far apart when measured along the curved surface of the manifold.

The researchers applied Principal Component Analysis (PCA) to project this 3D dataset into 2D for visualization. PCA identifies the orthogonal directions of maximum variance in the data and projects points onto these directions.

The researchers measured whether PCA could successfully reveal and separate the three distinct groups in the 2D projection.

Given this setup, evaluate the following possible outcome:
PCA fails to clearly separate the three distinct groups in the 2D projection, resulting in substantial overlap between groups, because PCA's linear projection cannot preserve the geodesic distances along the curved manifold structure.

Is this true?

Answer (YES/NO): YES